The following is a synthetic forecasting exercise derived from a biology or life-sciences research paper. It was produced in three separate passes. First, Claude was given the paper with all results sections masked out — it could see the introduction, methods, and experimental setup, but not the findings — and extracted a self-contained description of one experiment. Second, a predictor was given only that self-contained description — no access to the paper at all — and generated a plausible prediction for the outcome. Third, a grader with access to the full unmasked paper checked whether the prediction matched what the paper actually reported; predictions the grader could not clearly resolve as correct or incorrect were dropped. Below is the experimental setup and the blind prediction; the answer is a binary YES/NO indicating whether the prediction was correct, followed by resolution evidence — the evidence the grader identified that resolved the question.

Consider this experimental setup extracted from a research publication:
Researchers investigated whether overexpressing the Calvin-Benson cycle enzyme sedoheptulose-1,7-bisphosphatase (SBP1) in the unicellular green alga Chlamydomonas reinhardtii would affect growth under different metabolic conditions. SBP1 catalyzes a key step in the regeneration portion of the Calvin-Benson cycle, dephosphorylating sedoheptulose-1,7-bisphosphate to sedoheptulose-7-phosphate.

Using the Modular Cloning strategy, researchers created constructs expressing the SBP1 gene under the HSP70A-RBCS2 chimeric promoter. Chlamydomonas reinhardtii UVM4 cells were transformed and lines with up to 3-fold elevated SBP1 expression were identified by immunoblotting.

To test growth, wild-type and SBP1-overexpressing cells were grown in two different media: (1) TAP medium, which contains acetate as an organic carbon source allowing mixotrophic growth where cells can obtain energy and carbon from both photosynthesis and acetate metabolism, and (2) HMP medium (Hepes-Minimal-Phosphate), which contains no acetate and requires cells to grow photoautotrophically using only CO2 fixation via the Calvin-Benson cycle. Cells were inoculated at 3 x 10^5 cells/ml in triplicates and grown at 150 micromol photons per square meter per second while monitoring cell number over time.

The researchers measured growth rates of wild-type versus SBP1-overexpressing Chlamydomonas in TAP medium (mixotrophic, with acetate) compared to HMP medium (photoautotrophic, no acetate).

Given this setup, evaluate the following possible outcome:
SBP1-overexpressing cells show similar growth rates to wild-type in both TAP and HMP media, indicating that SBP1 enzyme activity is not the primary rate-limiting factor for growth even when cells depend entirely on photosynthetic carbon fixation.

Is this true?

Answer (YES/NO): NO